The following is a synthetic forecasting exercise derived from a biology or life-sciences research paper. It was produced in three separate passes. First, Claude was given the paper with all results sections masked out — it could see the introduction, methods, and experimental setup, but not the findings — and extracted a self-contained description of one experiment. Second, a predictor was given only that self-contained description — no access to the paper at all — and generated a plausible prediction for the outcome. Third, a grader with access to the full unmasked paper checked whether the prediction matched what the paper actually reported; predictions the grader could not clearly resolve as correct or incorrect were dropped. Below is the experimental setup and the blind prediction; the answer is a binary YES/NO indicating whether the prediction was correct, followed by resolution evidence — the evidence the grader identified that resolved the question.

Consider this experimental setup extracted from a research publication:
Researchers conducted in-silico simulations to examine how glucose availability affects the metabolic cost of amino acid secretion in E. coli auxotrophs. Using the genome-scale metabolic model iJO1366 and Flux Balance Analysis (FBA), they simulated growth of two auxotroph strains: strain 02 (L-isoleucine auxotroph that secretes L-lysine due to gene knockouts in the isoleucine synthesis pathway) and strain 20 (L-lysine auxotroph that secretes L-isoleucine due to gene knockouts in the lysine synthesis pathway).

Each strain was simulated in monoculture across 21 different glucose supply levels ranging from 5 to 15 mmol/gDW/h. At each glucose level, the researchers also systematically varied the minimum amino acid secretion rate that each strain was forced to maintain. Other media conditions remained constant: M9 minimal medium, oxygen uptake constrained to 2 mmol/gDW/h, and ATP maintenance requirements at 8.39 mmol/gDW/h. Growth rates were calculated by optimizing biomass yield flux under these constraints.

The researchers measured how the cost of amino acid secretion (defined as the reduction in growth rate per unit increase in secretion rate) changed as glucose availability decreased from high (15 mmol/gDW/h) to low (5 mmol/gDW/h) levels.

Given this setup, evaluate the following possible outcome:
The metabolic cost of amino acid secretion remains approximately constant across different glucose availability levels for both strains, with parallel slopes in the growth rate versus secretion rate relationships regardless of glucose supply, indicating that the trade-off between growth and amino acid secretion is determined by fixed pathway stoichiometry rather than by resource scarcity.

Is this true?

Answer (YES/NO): YES